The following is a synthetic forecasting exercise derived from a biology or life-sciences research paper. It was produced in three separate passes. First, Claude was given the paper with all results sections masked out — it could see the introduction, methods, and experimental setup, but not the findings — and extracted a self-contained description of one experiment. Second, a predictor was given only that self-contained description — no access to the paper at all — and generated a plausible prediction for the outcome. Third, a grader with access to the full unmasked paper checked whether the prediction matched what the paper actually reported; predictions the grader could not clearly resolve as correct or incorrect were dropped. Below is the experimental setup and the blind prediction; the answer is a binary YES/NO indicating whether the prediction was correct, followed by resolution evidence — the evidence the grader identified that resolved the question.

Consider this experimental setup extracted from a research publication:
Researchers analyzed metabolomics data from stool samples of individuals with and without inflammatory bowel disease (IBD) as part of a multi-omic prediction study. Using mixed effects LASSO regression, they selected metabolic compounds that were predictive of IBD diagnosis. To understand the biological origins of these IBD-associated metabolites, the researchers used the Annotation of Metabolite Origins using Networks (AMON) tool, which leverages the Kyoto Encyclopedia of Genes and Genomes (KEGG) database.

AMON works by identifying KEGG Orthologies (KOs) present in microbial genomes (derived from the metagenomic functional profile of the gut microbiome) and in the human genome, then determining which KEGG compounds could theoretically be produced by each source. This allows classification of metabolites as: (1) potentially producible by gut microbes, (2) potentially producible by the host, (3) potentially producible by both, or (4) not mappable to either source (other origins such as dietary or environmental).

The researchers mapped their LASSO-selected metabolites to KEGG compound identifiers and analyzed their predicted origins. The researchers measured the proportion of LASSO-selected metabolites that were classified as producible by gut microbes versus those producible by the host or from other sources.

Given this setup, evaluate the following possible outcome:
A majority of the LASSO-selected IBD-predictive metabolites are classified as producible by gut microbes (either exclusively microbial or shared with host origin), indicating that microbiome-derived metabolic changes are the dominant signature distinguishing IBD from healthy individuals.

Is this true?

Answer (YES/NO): NO